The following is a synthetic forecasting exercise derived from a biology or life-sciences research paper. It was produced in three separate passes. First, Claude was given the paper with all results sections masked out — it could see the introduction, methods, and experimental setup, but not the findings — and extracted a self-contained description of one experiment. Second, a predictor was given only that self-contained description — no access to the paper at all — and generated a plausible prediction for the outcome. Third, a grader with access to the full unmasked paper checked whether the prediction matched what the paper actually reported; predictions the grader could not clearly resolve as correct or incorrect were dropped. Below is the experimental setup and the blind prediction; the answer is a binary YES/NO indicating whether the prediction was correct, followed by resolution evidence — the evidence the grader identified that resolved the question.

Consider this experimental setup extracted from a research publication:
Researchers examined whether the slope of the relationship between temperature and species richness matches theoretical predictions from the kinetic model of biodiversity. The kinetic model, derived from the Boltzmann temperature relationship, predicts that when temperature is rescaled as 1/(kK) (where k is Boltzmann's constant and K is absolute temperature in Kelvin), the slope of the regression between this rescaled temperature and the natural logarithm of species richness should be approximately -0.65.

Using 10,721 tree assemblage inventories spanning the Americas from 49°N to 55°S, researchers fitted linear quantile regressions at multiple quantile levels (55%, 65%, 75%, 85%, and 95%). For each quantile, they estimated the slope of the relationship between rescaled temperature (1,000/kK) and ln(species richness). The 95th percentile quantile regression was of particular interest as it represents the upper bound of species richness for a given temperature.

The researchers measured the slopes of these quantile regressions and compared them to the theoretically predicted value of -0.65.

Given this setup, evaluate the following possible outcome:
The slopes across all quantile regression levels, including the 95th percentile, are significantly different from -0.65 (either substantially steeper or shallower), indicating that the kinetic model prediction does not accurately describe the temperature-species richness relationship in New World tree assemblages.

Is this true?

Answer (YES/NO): NO